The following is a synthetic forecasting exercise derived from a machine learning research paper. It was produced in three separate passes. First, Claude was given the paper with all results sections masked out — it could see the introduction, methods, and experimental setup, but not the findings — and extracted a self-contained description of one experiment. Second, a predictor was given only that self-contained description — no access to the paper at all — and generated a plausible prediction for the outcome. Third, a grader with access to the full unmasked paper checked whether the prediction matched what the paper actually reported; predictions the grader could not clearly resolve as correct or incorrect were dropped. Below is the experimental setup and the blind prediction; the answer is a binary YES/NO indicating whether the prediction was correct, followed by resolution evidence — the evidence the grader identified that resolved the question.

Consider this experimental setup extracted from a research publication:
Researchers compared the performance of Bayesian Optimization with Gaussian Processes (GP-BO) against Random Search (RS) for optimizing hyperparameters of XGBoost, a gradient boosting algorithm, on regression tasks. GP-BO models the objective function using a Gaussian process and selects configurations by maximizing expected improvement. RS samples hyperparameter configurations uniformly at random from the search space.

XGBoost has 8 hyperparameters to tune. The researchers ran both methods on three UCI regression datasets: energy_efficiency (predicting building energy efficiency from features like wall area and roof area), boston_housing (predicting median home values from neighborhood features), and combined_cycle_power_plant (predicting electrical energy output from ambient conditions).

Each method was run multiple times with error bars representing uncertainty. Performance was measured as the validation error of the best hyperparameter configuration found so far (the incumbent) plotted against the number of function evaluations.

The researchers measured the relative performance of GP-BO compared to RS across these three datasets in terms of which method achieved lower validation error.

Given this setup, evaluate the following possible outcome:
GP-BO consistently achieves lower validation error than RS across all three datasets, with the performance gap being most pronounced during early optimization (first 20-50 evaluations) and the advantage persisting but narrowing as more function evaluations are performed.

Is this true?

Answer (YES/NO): NO